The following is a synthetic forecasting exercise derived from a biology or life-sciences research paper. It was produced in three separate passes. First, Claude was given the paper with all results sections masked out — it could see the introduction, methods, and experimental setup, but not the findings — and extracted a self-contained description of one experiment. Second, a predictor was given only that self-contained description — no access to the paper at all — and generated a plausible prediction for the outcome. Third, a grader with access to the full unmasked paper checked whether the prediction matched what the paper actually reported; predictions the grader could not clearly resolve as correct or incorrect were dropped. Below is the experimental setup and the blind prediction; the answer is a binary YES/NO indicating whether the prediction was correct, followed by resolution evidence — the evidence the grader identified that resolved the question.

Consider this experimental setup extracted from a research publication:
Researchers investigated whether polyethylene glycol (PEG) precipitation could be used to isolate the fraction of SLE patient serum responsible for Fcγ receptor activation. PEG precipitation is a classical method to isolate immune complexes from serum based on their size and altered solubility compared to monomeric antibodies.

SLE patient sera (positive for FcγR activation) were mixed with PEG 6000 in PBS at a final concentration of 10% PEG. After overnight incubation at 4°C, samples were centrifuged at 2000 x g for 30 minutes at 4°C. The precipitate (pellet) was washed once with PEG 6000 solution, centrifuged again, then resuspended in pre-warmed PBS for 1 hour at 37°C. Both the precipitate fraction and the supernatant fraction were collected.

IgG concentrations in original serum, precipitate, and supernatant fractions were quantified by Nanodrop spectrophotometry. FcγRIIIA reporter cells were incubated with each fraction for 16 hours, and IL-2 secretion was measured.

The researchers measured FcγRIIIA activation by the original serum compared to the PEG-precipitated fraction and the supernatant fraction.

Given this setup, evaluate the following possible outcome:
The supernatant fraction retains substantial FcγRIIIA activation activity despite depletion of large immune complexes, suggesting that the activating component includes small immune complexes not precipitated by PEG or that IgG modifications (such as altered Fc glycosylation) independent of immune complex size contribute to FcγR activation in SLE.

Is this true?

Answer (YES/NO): NO